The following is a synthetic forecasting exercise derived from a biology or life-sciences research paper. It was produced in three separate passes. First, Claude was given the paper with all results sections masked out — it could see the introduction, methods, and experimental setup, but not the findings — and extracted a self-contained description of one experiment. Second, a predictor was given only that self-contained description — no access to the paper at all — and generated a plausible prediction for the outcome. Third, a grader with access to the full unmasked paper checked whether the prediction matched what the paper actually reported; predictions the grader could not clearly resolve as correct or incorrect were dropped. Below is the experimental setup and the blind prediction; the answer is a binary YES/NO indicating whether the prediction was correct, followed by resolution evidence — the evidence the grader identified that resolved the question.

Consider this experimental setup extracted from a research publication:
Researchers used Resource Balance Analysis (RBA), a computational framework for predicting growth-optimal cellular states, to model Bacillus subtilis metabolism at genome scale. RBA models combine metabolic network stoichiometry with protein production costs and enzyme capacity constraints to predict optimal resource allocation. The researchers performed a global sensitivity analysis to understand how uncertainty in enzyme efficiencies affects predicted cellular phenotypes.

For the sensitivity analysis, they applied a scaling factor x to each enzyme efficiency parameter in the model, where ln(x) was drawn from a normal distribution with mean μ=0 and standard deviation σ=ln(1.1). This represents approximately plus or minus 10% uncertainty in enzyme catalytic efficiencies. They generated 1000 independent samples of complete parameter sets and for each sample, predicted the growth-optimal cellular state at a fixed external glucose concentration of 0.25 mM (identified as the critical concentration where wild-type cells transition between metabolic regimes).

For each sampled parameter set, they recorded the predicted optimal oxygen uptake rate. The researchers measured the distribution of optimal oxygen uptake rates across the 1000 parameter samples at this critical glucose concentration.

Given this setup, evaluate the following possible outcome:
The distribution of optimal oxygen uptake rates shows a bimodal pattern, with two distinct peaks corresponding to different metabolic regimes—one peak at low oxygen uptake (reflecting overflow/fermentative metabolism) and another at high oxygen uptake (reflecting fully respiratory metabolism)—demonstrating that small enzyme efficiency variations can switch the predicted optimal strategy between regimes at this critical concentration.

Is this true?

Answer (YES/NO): YES